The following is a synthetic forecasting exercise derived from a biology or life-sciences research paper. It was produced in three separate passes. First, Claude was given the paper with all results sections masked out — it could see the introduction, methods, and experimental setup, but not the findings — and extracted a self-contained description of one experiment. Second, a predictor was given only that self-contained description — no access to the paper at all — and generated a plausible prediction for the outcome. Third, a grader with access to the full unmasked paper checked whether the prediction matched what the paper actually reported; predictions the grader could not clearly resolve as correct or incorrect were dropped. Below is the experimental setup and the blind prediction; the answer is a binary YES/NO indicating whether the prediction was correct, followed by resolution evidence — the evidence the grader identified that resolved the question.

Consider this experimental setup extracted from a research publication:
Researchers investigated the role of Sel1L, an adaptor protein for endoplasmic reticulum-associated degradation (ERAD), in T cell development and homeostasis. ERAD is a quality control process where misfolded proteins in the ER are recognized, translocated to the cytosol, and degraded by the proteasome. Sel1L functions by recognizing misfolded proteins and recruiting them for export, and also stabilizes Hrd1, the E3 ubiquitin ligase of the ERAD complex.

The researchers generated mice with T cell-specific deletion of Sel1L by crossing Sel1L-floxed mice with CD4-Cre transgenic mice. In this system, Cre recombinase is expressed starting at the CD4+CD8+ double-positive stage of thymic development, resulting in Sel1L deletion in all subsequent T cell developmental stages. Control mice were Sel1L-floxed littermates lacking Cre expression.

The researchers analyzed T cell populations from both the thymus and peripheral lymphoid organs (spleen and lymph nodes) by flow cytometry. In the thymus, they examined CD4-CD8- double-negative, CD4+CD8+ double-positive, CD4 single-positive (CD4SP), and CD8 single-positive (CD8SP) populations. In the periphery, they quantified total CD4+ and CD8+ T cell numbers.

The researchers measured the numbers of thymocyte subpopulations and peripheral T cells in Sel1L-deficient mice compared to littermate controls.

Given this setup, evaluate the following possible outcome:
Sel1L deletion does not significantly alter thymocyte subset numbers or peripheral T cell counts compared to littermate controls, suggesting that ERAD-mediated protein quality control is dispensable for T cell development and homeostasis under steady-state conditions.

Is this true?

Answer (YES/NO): NO